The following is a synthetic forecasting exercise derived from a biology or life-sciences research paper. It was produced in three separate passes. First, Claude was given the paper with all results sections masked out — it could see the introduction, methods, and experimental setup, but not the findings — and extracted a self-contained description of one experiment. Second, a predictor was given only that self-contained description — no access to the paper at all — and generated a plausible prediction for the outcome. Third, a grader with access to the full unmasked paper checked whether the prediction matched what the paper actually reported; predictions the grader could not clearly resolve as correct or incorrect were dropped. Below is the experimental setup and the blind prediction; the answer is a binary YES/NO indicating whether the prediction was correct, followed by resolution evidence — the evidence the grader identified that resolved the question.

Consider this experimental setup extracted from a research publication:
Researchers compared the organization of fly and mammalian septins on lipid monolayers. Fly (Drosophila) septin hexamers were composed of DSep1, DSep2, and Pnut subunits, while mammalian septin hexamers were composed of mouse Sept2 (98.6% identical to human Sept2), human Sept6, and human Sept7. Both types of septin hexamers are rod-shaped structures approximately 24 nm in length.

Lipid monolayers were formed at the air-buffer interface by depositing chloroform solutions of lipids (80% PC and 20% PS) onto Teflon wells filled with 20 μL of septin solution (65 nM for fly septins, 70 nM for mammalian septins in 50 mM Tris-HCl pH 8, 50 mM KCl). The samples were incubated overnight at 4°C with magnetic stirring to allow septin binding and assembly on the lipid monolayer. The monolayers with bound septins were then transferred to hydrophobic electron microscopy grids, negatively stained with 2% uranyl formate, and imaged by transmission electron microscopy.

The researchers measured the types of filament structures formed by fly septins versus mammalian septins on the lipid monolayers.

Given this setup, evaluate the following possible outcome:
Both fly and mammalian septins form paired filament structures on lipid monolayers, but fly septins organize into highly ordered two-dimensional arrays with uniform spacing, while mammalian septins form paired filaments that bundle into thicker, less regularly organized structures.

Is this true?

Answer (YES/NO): NO